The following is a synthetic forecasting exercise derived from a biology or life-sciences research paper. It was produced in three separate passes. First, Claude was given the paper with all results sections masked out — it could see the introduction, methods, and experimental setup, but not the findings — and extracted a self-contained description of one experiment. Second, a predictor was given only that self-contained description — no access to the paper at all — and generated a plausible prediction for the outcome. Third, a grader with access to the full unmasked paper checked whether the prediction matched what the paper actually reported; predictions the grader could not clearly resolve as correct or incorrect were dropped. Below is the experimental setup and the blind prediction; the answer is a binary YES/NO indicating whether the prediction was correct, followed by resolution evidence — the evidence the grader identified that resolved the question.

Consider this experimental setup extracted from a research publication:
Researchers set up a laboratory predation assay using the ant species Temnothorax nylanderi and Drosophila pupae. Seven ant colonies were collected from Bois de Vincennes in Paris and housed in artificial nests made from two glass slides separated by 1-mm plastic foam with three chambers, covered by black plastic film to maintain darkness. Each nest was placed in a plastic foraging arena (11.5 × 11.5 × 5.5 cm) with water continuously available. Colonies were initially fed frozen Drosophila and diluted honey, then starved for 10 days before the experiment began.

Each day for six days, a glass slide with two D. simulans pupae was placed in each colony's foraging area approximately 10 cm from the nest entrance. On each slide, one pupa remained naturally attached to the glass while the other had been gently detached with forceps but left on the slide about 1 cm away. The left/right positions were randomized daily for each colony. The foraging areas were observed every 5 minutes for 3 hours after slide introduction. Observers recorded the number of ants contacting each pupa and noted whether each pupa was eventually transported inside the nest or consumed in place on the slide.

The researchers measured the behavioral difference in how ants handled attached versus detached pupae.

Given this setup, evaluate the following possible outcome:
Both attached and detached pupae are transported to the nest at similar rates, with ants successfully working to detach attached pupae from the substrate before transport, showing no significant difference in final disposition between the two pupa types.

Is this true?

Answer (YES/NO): NO